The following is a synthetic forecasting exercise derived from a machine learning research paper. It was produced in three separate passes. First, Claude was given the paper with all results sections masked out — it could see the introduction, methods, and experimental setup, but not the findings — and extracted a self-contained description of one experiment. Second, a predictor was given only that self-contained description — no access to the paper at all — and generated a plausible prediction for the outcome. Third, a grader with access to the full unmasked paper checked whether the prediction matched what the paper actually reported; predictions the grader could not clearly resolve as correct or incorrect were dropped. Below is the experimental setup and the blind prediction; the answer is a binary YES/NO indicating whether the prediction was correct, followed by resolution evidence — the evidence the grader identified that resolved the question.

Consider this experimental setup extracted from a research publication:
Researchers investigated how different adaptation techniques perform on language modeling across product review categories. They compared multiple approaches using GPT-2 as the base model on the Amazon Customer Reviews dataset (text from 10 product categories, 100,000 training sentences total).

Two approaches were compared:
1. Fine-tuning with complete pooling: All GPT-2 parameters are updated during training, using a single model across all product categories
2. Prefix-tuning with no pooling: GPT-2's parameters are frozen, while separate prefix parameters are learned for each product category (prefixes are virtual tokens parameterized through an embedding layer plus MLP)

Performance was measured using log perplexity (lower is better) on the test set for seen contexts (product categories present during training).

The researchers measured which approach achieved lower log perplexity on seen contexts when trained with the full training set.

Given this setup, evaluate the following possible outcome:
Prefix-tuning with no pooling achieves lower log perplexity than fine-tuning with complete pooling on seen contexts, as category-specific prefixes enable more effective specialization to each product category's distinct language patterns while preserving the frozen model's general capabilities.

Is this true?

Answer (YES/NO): YES